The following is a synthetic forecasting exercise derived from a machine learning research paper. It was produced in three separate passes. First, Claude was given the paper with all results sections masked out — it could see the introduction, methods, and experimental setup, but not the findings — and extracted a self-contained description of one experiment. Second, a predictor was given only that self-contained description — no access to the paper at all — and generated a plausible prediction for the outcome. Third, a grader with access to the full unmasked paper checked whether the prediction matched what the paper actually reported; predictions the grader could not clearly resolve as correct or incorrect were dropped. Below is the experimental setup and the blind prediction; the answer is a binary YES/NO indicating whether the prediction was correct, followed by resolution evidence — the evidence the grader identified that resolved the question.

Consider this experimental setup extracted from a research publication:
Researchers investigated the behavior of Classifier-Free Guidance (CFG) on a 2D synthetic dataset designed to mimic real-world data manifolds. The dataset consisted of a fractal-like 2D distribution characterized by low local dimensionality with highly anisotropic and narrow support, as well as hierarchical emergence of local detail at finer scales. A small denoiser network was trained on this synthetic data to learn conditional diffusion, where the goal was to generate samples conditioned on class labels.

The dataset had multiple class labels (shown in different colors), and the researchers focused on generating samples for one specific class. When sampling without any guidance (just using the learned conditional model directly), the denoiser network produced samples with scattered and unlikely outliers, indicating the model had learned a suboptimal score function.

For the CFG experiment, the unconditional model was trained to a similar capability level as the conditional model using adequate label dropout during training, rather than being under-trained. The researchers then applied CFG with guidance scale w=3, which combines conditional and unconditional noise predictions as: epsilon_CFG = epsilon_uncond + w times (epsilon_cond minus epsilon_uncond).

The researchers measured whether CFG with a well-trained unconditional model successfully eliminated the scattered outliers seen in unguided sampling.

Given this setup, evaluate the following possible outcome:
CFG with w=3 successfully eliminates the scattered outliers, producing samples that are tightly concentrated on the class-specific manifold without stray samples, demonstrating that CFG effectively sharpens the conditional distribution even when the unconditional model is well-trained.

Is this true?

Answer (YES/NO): NO